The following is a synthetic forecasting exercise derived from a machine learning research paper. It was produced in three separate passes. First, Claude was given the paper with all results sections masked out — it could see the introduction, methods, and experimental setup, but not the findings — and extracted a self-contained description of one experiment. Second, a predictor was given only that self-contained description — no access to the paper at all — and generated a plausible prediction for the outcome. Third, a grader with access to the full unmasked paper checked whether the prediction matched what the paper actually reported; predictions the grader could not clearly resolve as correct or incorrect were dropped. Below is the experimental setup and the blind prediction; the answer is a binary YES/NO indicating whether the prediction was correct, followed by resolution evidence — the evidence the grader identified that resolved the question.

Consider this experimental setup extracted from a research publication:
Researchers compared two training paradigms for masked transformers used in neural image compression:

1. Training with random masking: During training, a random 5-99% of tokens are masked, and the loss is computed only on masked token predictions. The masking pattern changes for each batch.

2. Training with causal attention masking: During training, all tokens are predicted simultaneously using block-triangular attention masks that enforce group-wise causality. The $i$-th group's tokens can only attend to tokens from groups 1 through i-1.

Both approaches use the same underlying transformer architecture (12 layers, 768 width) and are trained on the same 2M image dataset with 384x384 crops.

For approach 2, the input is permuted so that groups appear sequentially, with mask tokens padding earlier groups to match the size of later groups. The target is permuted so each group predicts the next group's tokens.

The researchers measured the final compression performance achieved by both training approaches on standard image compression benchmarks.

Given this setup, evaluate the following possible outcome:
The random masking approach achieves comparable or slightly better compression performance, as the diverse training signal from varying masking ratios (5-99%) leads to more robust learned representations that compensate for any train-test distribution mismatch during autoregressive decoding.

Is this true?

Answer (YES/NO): YES